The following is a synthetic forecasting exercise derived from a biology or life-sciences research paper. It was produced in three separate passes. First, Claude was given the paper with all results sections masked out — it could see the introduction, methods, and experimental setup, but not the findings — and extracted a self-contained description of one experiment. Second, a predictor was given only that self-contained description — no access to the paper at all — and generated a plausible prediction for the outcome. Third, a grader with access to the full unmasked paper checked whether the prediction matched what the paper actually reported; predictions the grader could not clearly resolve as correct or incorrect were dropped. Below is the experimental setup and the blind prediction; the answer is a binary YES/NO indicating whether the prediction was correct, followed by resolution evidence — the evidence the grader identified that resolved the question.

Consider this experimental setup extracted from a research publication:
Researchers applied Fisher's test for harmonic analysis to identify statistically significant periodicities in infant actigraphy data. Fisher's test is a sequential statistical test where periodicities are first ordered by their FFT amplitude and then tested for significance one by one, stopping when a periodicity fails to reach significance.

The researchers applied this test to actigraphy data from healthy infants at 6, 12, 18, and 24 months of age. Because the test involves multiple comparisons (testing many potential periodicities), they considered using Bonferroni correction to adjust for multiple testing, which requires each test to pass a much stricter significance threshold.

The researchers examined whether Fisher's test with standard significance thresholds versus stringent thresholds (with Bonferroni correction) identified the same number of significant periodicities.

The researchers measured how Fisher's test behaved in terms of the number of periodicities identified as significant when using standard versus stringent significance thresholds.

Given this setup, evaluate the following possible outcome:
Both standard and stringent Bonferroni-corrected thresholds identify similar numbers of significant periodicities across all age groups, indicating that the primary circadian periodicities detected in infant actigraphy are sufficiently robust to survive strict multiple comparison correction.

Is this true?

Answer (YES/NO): NO